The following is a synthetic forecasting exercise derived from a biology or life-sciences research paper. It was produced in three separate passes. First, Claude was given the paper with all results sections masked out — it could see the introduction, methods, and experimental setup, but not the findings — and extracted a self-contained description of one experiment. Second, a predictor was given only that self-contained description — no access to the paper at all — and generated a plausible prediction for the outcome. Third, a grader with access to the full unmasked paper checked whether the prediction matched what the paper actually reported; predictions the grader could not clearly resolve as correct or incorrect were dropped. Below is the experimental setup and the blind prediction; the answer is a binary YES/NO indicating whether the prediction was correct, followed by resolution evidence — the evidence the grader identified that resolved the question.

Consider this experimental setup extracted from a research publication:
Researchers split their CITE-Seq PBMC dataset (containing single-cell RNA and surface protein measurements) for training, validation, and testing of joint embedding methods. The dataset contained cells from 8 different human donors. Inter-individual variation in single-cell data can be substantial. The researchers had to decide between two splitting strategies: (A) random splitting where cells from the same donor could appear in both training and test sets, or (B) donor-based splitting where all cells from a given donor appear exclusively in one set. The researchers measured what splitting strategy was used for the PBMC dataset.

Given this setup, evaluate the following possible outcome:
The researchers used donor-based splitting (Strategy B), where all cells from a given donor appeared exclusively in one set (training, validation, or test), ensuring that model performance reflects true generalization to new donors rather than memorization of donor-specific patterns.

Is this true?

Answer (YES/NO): YES